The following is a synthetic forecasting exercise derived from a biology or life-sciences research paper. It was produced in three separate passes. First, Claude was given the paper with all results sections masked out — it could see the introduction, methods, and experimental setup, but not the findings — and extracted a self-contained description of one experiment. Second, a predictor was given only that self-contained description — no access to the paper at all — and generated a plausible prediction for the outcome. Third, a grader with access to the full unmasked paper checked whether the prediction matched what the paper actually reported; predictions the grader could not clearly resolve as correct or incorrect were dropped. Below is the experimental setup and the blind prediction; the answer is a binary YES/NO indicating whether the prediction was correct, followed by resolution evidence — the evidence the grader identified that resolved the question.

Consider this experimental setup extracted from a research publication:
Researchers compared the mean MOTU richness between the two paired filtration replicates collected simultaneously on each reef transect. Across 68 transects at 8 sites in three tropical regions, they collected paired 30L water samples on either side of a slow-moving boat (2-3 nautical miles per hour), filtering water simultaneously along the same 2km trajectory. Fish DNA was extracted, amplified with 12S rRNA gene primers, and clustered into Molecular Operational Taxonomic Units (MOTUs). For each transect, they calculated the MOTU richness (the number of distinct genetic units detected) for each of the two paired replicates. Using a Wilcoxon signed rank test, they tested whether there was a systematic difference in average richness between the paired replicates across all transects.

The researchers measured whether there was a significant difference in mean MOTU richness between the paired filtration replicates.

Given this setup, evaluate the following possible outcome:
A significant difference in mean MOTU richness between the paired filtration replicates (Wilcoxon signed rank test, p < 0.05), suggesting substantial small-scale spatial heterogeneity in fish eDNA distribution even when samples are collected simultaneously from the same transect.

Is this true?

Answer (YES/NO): NO